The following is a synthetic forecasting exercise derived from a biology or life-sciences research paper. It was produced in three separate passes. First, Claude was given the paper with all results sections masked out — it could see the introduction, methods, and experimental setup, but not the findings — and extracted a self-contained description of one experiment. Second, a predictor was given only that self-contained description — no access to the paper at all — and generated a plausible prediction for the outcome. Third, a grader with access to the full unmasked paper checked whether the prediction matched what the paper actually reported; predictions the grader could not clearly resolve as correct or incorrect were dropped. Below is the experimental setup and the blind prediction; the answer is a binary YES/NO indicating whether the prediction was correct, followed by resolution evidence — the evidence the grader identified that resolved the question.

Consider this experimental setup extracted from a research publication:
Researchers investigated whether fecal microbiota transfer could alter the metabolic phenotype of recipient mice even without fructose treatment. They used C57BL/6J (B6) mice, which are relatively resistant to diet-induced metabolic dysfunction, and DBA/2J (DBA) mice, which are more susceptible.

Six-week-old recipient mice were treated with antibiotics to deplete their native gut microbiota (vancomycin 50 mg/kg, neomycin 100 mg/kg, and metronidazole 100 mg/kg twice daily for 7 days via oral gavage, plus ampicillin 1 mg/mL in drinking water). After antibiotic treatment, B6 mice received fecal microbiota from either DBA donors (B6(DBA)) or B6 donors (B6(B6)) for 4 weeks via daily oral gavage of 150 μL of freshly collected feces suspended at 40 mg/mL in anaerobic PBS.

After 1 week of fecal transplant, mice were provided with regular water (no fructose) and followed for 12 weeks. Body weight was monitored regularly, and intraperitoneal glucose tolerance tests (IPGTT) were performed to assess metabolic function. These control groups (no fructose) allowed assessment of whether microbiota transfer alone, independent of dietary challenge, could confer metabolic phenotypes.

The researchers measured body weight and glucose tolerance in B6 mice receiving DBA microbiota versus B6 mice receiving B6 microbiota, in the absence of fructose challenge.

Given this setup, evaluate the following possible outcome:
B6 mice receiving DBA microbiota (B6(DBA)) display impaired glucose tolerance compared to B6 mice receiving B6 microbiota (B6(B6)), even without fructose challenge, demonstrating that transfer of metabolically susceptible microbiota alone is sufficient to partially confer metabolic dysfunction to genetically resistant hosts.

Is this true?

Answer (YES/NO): NO